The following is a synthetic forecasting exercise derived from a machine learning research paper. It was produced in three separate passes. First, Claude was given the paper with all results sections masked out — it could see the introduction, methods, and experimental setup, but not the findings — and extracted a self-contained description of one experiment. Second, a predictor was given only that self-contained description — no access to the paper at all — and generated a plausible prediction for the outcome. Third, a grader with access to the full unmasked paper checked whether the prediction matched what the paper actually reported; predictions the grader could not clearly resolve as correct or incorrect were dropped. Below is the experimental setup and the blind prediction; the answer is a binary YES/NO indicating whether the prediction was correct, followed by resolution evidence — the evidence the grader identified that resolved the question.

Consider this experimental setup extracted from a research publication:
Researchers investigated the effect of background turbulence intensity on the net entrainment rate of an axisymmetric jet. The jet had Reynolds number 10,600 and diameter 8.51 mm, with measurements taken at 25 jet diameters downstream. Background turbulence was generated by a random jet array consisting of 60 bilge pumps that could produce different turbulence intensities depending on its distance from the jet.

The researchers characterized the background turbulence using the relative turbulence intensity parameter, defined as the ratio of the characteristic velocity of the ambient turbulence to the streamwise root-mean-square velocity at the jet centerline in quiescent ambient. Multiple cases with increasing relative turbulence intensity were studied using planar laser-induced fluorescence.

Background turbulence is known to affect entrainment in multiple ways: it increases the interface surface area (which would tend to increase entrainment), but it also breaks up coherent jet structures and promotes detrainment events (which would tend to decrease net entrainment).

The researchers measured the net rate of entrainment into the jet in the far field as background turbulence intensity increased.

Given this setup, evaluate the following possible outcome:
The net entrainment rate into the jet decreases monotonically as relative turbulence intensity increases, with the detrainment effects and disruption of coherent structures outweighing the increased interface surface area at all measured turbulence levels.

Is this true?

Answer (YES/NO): YES